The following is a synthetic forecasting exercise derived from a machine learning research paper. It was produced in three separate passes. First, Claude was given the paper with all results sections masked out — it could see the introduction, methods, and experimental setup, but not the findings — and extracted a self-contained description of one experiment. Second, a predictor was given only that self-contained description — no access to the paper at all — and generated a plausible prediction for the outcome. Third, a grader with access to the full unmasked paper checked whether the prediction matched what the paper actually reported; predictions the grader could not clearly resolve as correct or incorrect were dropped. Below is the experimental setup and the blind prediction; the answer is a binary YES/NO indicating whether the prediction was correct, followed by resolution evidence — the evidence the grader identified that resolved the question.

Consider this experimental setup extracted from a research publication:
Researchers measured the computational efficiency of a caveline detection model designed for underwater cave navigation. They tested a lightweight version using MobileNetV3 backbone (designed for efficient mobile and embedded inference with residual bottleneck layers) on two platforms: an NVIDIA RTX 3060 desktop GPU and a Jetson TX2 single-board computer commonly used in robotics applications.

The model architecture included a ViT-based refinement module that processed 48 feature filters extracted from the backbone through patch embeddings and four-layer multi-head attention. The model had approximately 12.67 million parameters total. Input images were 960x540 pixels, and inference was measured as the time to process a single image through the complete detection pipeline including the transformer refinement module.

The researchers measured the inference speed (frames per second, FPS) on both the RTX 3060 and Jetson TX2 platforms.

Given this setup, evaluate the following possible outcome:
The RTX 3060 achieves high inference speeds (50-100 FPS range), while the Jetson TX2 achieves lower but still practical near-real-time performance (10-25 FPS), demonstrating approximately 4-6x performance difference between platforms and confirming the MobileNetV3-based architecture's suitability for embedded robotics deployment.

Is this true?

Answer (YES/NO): NO